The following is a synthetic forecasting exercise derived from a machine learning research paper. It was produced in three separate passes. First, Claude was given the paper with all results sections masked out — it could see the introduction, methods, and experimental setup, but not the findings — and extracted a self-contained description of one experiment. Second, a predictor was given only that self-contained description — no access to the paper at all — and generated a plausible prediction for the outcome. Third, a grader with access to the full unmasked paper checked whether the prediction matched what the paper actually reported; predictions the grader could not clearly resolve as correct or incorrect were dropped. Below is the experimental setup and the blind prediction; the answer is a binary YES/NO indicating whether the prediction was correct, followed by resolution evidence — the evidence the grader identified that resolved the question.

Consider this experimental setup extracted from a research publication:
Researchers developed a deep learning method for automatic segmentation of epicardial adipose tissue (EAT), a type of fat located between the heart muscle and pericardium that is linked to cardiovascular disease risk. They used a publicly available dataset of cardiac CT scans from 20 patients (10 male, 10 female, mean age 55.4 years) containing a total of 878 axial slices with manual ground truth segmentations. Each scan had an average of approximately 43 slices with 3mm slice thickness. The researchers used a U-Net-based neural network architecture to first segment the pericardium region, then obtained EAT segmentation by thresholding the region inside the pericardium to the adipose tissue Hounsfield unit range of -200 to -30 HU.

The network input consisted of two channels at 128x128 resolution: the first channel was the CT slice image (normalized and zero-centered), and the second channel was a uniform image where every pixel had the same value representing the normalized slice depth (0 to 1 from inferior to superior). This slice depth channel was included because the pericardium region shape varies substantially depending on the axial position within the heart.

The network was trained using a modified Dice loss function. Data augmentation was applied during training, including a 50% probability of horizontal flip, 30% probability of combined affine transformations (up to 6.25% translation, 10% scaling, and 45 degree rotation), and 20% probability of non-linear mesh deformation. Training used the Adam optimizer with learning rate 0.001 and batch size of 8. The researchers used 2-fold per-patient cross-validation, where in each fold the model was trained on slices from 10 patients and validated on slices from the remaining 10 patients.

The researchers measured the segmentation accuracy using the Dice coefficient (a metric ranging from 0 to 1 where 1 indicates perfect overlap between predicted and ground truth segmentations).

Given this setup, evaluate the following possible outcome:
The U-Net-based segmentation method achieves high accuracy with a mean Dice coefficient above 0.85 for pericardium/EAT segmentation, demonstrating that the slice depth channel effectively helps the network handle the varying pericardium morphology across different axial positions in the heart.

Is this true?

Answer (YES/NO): YES